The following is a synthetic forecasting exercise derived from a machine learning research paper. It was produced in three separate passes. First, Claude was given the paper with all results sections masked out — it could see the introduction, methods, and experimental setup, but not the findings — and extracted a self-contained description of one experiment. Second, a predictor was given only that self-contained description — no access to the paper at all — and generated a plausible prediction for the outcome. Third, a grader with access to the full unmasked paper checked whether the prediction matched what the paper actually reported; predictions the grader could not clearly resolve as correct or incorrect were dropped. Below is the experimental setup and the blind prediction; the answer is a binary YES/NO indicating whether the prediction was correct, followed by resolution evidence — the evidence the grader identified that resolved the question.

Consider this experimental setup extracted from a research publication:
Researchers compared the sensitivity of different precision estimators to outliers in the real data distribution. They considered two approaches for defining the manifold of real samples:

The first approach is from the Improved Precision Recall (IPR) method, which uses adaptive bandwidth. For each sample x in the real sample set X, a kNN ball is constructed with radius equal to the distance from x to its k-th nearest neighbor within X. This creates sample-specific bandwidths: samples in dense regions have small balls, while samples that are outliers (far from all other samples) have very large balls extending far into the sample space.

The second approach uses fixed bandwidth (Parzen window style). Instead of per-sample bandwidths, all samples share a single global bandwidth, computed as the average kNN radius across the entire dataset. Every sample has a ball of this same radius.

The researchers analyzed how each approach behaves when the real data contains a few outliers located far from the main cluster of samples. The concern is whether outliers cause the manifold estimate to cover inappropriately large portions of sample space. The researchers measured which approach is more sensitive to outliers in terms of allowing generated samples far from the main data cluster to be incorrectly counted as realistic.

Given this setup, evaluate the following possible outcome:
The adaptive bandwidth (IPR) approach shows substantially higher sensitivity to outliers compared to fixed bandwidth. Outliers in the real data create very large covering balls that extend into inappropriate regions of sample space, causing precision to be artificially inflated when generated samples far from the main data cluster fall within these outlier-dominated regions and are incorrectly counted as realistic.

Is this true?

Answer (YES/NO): YES